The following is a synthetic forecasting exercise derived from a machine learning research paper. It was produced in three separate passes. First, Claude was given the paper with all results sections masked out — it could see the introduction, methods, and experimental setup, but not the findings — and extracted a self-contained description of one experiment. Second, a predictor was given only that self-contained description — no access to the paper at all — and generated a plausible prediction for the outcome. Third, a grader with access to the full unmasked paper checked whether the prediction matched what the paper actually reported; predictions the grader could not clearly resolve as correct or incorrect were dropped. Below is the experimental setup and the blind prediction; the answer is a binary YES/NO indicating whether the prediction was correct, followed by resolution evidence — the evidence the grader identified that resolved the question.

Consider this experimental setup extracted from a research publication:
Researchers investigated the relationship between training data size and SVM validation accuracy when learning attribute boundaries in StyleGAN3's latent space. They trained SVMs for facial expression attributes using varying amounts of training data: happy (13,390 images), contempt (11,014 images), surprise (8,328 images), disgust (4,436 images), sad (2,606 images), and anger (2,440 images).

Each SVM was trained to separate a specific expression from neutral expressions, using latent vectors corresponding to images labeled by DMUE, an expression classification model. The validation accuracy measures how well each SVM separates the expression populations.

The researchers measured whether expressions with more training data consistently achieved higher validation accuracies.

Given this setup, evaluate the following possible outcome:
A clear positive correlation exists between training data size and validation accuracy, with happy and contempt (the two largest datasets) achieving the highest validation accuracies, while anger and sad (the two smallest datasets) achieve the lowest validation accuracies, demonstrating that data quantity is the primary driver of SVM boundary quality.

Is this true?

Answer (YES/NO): NO